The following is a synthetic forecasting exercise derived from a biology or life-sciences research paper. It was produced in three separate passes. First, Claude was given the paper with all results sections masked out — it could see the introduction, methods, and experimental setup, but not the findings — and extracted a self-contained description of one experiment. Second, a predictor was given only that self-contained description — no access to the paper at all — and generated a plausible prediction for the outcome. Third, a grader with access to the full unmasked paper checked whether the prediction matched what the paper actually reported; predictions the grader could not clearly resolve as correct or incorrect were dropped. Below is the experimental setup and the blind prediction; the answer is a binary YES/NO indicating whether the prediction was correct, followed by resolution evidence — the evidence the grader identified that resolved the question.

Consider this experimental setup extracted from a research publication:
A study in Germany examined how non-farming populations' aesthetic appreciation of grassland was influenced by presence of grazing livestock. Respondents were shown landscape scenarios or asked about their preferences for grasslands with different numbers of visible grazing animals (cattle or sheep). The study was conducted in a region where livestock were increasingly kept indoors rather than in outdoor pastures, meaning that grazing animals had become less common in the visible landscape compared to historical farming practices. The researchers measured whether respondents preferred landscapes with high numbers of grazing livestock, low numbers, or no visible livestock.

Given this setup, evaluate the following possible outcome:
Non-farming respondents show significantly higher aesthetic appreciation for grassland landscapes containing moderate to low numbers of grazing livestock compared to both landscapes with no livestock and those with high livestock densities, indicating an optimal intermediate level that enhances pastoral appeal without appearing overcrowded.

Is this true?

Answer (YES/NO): NO